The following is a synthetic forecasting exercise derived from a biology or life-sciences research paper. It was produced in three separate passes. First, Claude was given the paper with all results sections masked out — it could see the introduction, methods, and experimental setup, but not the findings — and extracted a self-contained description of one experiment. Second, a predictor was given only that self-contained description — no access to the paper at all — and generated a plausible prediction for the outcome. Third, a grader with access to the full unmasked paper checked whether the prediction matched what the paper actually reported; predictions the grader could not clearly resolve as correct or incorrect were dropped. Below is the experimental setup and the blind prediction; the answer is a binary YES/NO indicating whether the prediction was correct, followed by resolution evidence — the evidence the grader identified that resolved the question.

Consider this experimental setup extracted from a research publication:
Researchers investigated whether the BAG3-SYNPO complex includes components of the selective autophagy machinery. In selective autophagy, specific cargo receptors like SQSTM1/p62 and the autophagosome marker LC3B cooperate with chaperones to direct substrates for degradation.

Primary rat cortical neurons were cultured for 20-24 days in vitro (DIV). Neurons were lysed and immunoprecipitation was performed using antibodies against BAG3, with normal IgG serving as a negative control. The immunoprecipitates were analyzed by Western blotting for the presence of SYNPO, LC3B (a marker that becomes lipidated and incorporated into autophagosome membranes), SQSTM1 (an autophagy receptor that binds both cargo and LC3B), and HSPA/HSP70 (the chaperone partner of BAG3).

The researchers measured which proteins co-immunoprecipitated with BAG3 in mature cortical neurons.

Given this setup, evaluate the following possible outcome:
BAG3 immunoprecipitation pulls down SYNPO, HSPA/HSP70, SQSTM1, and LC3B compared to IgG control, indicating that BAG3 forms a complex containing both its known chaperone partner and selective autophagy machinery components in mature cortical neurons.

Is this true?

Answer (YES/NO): NO